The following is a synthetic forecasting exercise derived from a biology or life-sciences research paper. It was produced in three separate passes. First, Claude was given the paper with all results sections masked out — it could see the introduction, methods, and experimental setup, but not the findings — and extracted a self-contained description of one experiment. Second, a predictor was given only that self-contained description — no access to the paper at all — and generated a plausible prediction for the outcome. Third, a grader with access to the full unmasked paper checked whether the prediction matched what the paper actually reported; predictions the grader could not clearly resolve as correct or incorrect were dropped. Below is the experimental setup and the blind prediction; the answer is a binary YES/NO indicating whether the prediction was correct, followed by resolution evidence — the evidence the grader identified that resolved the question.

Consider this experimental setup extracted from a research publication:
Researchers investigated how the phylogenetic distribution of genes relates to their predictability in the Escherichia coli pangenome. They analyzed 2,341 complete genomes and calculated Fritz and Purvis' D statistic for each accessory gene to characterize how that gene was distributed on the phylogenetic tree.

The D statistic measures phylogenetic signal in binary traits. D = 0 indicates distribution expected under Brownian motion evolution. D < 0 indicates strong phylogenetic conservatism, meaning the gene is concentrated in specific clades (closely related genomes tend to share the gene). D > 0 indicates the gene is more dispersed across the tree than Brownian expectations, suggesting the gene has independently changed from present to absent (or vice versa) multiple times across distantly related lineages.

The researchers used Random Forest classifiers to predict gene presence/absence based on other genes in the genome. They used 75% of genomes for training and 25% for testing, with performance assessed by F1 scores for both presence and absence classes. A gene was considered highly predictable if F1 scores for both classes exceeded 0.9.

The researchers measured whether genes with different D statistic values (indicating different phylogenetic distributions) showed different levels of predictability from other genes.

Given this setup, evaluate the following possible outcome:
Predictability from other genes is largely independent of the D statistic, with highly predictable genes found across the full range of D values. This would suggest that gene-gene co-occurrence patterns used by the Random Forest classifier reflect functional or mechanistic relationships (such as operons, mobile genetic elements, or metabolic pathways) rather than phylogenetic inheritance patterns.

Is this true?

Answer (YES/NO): YES